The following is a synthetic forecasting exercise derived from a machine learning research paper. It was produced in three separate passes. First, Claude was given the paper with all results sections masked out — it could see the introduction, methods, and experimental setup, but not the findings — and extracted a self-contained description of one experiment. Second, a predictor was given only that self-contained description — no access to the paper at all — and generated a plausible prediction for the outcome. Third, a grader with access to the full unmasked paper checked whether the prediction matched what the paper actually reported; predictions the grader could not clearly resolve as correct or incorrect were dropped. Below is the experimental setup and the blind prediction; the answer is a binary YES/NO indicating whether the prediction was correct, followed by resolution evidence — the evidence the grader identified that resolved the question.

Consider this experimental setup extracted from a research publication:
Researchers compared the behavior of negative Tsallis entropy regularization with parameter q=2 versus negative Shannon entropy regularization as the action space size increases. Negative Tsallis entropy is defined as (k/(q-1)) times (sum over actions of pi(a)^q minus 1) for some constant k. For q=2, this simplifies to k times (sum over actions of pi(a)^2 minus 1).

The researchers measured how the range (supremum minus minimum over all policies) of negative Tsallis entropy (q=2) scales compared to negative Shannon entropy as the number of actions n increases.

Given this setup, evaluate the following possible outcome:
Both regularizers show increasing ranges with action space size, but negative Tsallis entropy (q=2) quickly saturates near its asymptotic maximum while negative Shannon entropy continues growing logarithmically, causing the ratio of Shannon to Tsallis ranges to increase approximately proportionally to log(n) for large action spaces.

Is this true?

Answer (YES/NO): YES